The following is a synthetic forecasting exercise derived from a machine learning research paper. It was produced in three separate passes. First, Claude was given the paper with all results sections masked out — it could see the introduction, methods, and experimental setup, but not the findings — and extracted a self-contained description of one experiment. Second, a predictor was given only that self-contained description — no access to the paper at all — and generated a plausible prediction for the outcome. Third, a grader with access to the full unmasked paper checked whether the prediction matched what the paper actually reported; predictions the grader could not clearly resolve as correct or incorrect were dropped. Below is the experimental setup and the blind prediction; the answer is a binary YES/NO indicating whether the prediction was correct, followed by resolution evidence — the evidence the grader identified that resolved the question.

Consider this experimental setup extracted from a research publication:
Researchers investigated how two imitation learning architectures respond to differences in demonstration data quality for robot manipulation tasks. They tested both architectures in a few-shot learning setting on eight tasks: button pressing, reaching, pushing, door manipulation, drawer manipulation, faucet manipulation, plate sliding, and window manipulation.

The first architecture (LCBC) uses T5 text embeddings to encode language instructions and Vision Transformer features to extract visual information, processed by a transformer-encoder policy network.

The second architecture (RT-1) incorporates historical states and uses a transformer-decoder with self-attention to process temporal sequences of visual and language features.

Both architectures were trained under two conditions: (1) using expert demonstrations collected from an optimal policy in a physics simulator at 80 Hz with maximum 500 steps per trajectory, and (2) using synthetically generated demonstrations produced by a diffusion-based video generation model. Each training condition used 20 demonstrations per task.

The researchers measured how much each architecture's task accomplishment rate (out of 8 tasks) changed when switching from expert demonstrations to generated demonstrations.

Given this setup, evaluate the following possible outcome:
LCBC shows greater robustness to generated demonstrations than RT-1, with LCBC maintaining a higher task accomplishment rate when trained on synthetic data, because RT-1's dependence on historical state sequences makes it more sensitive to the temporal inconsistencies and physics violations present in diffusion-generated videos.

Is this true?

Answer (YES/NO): YES